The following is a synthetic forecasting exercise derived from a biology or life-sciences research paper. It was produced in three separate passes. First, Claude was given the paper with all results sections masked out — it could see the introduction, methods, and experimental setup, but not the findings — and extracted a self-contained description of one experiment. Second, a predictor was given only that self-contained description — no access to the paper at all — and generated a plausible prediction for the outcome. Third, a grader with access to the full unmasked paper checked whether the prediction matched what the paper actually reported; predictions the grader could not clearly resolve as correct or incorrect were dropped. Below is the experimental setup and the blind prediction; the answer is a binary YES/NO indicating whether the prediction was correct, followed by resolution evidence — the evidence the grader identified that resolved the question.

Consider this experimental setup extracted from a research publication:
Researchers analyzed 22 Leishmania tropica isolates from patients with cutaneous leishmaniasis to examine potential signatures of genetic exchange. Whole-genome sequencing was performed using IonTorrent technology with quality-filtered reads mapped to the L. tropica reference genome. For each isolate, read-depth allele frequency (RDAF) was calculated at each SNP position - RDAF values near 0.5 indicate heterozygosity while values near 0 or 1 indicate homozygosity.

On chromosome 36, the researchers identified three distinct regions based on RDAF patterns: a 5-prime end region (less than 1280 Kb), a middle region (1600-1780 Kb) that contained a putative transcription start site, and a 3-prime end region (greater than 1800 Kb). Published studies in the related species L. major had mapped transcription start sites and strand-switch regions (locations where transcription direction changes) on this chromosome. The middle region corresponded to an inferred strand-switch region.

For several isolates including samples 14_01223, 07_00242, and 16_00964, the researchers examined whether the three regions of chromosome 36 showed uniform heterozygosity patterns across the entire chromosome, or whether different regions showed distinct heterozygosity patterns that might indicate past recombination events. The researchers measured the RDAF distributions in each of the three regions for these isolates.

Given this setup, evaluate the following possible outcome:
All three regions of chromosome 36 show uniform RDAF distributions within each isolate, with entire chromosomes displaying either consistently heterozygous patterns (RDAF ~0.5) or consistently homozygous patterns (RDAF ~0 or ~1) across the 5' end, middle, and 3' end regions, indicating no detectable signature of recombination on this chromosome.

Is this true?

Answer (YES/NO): NO